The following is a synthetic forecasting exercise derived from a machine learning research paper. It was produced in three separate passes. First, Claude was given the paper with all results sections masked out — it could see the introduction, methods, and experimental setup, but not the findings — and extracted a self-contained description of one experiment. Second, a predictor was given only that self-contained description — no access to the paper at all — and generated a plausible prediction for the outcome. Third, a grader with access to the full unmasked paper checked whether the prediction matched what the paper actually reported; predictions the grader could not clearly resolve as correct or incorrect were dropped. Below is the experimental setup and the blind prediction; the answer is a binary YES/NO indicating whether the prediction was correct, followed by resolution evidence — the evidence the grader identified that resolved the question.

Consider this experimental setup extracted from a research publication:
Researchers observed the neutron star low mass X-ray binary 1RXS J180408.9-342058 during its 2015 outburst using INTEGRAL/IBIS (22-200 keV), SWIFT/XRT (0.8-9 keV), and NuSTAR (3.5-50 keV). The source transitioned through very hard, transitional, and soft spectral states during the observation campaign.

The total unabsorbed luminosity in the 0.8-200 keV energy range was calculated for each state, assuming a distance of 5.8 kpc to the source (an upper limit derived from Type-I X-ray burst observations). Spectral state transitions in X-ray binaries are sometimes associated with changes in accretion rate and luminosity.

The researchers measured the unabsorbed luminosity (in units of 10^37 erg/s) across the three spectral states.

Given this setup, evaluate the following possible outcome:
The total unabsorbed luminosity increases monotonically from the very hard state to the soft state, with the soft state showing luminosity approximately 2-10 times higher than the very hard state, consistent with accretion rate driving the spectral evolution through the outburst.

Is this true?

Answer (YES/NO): NO